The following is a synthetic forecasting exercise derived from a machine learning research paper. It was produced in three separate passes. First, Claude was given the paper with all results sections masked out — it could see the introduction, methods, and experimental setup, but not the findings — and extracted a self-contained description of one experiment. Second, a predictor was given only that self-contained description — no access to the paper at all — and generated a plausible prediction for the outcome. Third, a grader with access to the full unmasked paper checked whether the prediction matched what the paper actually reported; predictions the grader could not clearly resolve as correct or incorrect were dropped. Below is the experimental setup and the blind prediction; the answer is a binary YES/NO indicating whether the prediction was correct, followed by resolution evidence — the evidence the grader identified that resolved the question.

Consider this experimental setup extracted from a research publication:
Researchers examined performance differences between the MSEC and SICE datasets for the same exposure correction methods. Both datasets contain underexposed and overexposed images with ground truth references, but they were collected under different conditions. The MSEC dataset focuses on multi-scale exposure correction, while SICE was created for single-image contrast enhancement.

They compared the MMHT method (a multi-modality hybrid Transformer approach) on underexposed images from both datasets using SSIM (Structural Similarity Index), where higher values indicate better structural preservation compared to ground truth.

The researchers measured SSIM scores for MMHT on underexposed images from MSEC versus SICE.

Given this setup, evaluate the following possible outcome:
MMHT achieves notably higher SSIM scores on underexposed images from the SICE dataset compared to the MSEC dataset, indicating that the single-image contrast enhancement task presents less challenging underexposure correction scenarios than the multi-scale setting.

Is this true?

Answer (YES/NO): NO